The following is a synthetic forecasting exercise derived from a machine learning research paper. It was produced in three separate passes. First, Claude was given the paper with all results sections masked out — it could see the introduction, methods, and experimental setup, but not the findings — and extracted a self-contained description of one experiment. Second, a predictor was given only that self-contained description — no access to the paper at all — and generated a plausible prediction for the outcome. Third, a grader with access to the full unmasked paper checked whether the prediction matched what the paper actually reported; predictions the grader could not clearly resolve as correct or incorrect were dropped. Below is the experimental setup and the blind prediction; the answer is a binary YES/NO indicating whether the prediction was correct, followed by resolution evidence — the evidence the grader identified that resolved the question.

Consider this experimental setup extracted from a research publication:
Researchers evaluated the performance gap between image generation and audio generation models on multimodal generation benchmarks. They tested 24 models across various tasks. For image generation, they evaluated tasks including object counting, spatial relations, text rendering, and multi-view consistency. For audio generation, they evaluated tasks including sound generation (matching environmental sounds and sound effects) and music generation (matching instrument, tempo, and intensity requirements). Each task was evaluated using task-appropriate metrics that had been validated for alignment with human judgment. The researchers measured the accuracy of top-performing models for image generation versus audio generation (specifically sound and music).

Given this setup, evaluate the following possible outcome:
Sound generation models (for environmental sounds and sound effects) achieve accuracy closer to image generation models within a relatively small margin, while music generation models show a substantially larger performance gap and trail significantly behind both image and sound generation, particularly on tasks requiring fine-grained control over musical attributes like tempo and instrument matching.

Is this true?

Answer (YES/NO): NO